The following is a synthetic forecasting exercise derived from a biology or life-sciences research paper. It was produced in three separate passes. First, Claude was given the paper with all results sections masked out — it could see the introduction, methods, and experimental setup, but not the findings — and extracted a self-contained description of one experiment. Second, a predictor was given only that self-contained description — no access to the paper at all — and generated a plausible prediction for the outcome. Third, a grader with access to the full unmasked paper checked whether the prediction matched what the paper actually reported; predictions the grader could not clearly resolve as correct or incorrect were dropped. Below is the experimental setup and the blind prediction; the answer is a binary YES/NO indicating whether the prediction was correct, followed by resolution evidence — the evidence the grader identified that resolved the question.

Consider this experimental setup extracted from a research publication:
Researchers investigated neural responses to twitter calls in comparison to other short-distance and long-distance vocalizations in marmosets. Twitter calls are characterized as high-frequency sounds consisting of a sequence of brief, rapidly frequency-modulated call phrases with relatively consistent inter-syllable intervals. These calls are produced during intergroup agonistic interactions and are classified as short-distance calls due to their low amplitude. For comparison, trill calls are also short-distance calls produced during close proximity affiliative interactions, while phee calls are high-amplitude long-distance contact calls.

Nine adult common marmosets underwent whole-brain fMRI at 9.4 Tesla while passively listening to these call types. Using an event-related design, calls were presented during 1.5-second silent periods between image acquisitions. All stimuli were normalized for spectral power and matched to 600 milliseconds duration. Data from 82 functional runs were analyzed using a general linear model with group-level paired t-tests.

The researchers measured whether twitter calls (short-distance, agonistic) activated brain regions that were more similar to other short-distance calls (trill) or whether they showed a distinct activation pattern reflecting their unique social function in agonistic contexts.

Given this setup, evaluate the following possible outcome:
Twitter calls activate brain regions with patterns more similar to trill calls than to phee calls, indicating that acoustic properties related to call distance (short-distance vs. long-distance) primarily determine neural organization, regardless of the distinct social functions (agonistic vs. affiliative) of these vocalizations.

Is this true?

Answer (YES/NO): NO